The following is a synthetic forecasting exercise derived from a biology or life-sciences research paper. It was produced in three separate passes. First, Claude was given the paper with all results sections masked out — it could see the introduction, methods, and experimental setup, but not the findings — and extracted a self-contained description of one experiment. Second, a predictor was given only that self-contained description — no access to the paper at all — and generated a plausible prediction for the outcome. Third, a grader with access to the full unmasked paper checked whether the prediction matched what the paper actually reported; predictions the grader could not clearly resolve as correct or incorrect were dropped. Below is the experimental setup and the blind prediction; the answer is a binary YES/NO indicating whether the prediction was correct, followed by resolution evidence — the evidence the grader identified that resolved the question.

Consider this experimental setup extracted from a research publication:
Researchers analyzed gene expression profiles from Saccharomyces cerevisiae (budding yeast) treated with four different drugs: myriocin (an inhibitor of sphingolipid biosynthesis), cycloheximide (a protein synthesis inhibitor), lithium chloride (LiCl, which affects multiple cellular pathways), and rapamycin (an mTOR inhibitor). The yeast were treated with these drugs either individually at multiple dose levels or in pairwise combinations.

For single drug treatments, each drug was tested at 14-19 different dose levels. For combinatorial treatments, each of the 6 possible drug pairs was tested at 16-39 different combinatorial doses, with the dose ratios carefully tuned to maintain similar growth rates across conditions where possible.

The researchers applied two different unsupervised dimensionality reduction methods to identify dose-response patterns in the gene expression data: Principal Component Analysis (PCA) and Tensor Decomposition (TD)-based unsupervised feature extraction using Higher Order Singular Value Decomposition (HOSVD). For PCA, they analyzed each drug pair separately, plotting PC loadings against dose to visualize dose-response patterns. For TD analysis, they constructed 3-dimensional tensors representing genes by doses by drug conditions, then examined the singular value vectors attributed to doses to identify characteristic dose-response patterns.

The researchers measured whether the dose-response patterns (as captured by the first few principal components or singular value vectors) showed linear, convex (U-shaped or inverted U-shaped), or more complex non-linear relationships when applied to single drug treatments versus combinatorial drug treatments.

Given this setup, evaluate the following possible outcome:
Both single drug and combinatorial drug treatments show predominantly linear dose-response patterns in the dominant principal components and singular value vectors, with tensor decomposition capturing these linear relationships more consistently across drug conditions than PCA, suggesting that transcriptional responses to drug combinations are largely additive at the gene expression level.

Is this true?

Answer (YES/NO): NO